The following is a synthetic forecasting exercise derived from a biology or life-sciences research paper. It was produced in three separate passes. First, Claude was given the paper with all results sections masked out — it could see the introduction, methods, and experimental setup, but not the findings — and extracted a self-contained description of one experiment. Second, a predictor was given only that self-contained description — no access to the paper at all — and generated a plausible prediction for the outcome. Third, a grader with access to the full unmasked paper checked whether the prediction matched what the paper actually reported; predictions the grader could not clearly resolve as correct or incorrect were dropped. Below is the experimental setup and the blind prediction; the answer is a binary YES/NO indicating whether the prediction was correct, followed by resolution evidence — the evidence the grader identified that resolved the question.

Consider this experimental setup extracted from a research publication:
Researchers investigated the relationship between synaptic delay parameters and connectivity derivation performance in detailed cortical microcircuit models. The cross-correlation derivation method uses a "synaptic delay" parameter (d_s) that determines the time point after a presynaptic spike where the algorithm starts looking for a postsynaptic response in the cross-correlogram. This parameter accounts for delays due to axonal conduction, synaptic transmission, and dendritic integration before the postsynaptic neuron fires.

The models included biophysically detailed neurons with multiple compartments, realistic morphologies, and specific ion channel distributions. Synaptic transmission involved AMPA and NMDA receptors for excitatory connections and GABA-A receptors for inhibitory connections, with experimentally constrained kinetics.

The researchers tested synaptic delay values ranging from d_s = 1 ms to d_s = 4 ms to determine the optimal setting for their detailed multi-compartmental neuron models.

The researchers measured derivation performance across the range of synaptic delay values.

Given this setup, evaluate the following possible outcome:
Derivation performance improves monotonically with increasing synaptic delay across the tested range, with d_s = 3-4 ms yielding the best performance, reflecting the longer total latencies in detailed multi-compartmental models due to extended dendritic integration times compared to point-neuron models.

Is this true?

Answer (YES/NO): NO